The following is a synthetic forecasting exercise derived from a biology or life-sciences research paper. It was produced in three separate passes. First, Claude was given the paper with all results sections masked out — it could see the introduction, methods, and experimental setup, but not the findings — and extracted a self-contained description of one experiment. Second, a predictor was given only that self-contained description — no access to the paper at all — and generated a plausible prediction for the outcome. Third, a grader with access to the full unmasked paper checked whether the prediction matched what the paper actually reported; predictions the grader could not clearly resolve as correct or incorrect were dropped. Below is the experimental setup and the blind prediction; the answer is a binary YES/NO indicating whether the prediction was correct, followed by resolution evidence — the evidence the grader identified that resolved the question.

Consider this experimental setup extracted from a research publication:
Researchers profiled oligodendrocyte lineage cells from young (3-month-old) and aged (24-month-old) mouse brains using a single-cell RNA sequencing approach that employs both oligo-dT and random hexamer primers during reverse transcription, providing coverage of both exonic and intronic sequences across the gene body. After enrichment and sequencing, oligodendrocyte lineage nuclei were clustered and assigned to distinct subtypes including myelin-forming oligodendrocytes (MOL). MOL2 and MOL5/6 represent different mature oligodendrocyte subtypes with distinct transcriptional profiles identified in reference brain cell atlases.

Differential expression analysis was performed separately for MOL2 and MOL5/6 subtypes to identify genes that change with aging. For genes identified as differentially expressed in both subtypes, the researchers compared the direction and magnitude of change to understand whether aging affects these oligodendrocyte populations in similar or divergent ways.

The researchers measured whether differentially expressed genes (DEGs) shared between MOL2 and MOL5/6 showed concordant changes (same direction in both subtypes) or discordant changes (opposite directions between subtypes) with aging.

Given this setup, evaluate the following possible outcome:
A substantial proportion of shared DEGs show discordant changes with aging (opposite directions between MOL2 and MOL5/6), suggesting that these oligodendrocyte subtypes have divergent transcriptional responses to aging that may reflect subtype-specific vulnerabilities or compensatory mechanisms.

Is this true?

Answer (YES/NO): NO